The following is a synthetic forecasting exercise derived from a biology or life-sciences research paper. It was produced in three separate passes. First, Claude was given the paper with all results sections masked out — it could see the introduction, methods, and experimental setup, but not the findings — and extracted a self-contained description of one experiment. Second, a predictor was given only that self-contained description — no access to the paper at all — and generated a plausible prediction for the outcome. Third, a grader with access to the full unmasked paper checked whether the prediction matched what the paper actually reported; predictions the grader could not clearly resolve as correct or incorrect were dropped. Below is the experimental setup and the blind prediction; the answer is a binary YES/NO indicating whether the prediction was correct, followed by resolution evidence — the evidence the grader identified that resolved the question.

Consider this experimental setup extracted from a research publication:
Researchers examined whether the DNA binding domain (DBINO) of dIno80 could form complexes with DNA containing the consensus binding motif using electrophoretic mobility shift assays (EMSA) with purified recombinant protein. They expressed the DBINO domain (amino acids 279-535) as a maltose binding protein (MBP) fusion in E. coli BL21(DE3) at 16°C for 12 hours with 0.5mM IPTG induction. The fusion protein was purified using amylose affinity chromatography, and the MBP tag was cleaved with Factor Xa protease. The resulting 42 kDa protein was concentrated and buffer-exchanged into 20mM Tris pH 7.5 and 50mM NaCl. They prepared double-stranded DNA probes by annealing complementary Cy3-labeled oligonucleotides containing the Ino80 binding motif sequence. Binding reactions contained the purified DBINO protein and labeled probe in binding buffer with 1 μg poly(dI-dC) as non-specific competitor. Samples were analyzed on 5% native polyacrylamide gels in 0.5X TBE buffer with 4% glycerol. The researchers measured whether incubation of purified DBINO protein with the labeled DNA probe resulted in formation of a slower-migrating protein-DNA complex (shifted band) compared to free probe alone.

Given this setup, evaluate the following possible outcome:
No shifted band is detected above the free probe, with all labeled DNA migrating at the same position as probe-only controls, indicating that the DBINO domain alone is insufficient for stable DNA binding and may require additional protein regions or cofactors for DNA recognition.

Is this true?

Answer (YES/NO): NO